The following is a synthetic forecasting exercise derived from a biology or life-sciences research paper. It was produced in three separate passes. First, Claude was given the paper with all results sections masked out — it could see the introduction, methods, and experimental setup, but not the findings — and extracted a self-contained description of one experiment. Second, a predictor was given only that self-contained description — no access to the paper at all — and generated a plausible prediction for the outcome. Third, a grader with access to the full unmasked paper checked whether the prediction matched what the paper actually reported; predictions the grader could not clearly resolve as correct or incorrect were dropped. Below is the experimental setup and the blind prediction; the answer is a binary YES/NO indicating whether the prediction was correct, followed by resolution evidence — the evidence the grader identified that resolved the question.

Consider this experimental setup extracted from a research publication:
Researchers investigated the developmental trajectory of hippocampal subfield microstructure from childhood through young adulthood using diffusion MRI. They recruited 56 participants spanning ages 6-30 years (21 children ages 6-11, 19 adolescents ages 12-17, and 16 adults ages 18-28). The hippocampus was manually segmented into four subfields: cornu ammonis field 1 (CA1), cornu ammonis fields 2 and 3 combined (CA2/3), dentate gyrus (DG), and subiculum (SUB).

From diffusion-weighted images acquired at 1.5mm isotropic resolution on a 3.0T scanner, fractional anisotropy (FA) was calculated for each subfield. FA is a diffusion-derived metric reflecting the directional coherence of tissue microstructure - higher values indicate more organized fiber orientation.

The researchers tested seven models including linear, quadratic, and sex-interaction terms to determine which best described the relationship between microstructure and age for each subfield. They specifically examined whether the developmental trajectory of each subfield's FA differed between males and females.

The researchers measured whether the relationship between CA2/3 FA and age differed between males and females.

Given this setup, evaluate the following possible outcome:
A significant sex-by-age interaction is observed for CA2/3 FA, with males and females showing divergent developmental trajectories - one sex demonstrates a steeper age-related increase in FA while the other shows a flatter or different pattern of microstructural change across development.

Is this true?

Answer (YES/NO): YES